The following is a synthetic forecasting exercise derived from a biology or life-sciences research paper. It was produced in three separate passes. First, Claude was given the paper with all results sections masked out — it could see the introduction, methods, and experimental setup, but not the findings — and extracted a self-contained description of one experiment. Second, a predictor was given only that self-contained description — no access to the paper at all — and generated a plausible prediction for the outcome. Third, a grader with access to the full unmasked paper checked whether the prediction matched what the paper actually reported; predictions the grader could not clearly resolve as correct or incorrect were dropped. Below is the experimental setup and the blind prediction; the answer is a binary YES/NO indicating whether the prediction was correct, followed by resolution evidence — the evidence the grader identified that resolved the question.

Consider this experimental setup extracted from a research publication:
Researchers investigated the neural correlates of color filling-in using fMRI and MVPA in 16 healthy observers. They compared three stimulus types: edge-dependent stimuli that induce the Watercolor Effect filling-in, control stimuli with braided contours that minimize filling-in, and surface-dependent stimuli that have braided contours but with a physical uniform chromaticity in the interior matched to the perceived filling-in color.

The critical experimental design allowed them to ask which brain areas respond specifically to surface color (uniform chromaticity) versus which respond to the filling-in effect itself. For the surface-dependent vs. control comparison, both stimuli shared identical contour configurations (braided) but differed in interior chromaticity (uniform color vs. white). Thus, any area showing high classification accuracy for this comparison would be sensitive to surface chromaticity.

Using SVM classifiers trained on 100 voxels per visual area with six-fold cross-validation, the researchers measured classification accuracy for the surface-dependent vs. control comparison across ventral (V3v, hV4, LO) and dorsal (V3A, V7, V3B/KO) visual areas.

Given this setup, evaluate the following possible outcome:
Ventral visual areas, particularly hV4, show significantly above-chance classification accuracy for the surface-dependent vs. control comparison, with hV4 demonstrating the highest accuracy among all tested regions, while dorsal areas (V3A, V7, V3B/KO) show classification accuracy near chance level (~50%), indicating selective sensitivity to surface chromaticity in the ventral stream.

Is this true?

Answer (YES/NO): NO